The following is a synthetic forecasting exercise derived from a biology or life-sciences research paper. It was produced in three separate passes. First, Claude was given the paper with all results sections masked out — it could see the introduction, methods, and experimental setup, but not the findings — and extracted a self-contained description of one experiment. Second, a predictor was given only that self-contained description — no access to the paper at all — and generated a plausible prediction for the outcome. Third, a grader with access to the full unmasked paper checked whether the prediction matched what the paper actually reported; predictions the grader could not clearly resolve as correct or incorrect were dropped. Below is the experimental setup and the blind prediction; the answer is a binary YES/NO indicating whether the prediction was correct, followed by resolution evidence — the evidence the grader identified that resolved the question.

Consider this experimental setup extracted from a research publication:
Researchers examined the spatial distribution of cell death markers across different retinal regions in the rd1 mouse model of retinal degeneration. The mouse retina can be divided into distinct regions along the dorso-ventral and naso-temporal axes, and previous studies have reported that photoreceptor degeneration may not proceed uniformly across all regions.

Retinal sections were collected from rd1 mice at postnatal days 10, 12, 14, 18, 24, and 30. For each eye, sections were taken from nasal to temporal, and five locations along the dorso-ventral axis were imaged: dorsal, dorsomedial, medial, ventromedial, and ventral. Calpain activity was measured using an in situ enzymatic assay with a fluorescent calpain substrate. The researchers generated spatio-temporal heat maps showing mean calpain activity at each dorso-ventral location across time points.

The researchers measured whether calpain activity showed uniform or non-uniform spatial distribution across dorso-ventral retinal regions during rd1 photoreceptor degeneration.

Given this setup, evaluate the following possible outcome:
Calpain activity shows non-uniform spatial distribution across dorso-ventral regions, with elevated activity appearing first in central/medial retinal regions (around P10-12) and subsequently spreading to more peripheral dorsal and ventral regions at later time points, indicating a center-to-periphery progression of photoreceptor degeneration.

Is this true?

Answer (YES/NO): YES